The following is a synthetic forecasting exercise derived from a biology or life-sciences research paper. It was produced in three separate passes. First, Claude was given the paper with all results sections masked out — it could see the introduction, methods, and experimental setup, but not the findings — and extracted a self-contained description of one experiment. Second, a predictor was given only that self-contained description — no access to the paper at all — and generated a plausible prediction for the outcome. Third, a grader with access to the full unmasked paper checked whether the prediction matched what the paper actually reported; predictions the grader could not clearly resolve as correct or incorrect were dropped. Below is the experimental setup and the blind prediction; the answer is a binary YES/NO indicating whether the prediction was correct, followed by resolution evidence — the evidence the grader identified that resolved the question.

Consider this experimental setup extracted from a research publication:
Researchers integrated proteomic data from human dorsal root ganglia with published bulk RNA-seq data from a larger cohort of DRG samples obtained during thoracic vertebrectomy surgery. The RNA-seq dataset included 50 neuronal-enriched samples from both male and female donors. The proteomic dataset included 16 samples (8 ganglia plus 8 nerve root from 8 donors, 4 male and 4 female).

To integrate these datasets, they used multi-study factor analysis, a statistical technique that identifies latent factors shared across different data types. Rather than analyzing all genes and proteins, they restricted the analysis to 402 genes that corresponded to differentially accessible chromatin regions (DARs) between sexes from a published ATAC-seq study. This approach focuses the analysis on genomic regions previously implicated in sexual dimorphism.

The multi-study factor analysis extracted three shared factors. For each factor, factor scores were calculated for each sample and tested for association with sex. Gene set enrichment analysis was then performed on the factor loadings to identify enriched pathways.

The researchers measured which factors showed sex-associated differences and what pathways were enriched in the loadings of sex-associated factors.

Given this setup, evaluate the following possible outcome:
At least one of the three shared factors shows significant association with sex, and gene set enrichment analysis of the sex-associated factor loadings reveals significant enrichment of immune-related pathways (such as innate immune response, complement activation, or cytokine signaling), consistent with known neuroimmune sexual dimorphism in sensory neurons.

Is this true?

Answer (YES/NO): YES